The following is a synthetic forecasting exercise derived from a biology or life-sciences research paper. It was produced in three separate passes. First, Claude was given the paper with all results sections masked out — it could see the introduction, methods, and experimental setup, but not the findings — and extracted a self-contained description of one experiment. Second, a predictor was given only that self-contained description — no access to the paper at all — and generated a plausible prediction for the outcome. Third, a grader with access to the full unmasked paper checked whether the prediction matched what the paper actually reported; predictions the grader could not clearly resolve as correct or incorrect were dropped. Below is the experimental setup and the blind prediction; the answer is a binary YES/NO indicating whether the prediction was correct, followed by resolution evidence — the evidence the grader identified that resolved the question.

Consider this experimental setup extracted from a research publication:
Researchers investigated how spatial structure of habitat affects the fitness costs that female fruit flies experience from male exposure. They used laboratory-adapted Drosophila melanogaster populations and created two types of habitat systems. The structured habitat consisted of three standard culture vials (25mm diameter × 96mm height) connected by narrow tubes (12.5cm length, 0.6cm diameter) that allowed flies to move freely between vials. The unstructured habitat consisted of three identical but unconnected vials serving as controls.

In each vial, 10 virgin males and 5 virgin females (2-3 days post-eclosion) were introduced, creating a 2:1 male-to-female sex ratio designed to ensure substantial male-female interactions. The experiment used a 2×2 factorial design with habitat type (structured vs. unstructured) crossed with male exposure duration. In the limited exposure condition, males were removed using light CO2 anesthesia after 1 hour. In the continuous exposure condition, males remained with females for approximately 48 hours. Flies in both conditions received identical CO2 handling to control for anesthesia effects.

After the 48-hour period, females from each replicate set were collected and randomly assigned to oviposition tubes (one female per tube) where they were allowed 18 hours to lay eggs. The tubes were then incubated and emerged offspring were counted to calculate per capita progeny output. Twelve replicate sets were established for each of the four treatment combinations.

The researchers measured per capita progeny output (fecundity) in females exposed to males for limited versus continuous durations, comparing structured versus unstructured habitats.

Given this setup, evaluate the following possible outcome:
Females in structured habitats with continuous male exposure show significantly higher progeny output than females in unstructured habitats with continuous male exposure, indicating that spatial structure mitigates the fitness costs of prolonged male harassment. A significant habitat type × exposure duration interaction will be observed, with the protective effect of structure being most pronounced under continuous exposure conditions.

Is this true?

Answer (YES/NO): NO